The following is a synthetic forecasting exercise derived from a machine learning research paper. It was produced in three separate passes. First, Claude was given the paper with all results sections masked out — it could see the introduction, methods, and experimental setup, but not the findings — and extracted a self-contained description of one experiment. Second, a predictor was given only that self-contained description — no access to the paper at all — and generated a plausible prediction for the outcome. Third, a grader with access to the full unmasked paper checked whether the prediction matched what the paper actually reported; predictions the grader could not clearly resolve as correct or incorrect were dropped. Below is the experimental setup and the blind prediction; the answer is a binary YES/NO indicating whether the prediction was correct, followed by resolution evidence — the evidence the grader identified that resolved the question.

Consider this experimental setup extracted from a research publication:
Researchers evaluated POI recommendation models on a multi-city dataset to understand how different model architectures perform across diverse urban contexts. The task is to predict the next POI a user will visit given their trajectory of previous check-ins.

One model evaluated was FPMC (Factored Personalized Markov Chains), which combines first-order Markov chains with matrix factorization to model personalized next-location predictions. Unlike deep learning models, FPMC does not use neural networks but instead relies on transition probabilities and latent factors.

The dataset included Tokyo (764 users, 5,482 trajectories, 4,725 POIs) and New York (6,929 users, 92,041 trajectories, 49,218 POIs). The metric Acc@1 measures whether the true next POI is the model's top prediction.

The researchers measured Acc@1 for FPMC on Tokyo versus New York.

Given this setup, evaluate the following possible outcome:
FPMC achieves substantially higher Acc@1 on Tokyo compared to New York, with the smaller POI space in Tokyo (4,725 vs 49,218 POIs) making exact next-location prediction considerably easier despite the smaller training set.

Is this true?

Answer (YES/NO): YES